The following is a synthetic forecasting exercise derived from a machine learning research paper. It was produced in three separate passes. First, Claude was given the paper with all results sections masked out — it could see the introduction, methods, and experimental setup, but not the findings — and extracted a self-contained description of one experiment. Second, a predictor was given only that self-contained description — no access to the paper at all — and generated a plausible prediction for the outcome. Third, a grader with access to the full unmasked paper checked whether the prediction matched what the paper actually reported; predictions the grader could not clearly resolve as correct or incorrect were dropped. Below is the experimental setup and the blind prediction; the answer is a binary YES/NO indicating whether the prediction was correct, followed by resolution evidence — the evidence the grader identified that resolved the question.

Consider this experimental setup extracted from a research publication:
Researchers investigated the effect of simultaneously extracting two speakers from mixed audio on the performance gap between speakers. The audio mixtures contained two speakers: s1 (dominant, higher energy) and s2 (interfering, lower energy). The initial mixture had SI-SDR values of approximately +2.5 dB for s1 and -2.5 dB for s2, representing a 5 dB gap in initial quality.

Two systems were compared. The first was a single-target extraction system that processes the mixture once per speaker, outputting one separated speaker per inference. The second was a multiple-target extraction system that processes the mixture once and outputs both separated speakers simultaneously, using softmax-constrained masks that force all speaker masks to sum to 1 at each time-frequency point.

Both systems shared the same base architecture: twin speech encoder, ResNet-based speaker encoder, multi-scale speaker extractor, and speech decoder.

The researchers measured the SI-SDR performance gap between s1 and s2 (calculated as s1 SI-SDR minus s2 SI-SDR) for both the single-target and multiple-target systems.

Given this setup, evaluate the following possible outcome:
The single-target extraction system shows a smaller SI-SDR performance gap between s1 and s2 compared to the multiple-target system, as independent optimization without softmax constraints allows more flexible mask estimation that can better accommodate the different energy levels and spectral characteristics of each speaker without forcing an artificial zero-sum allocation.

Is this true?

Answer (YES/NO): YES